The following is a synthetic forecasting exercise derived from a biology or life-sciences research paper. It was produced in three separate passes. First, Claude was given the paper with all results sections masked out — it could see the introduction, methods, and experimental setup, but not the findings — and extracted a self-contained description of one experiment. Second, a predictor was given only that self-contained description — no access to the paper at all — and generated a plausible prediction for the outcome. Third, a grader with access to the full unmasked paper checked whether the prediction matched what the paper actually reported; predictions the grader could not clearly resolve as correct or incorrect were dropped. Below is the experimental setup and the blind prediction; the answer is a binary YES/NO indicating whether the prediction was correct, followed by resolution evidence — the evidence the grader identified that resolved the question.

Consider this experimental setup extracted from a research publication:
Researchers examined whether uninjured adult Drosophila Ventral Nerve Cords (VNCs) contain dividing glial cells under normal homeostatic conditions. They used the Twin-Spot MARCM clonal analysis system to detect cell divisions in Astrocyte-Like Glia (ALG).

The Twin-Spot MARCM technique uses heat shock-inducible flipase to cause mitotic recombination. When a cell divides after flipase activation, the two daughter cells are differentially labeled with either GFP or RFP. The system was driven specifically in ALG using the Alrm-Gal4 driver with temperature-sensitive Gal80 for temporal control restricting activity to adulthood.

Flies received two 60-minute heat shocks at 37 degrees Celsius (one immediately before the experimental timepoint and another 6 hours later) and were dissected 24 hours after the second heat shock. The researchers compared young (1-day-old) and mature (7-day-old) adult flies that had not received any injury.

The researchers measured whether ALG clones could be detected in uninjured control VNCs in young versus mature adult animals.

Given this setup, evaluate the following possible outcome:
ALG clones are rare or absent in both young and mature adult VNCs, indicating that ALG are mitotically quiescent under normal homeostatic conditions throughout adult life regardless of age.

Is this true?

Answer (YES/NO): NO